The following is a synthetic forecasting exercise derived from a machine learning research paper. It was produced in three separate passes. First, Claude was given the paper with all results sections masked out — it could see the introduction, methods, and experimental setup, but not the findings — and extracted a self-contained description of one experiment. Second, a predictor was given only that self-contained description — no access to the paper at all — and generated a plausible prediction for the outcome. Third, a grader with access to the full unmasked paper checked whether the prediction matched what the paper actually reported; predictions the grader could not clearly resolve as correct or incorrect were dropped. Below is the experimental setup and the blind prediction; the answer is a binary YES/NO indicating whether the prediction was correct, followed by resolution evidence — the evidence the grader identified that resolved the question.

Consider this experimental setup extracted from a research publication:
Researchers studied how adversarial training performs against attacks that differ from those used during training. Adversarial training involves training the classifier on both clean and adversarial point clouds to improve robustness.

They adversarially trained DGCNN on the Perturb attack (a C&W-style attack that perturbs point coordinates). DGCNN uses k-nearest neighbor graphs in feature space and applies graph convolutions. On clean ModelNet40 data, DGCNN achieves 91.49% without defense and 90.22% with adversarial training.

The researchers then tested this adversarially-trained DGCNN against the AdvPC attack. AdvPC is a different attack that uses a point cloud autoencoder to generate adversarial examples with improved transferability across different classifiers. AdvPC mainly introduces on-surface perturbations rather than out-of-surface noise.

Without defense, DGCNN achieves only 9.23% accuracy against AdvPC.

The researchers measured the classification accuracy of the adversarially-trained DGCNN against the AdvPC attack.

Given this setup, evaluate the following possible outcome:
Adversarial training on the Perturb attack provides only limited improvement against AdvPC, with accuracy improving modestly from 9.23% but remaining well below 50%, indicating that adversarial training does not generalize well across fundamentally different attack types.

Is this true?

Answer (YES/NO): YES